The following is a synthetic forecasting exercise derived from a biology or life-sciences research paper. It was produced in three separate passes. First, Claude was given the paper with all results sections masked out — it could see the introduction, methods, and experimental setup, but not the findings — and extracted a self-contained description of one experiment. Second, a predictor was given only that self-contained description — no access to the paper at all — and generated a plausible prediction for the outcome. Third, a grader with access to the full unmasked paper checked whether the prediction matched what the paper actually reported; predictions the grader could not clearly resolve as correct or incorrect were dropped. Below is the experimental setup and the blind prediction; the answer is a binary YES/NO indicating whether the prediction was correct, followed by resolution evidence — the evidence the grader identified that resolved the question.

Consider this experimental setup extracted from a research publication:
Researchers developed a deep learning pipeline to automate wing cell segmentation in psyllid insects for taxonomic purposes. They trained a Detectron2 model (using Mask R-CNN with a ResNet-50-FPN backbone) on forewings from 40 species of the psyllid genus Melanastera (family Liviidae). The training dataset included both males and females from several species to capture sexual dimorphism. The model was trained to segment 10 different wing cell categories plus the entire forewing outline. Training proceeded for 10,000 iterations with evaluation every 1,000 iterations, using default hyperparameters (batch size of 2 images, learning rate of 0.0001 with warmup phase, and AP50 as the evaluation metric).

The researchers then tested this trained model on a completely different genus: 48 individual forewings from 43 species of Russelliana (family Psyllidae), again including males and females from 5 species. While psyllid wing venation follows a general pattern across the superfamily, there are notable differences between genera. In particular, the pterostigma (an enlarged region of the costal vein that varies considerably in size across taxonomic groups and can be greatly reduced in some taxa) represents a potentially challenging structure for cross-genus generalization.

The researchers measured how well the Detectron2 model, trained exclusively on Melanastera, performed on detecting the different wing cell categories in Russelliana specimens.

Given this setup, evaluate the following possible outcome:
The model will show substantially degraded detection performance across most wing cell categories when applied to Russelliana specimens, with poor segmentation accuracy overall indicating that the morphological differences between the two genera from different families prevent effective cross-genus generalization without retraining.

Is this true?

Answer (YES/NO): NO